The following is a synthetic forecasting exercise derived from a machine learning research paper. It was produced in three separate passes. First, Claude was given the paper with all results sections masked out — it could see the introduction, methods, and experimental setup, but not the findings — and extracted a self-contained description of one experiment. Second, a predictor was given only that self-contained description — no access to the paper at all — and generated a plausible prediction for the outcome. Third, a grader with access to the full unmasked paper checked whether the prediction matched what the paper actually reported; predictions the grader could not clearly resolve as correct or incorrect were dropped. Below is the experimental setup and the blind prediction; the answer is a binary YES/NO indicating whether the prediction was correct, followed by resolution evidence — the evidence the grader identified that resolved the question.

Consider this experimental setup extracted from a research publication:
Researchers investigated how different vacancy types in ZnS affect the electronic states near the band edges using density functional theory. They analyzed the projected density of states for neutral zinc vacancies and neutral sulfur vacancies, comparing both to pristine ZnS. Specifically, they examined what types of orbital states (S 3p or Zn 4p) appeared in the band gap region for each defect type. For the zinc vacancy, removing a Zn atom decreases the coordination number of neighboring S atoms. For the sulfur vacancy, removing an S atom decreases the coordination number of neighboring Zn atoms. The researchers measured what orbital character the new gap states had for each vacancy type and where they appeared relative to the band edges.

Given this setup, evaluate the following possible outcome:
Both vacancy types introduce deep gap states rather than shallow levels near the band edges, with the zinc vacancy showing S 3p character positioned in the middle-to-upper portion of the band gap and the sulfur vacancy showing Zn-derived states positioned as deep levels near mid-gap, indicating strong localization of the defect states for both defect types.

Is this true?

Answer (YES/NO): NO